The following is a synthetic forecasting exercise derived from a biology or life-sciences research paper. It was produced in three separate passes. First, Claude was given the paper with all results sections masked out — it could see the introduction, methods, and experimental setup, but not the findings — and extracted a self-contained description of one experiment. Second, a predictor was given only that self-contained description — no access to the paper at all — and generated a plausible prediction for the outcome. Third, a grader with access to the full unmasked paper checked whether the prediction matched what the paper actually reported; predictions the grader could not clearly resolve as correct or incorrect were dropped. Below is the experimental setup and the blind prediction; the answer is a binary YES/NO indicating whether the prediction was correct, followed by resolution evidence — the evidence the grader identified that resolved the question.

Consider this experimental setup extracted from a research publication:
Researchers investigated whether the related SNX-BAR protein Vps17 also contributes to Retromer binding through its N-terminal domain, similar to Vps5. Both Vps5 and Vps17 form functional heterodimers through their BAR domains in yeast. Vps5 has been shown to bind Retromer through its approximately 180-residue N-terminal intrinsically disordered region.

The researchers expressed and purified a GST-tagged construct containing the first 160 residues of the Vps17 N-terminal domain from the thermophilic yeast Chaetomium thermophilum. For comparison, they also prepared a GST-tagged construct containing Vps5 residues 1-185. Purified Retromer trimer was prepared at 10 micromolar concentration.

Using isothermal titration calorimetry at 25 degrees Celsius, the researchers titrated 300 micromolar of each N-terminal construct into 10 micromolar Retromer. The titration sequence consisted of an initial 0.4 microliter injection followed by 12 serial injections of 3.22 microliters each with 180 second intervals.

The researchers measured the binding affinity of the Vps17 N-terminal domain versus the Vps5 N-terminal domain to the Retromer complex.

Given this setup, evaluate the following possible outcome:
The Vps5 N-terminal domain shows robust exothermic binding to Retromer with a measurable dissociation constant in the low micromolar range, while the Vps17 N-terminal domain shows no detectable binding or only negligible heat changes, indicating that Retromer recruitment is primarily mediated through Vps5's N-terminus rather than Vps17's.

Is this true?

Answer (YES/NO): YES